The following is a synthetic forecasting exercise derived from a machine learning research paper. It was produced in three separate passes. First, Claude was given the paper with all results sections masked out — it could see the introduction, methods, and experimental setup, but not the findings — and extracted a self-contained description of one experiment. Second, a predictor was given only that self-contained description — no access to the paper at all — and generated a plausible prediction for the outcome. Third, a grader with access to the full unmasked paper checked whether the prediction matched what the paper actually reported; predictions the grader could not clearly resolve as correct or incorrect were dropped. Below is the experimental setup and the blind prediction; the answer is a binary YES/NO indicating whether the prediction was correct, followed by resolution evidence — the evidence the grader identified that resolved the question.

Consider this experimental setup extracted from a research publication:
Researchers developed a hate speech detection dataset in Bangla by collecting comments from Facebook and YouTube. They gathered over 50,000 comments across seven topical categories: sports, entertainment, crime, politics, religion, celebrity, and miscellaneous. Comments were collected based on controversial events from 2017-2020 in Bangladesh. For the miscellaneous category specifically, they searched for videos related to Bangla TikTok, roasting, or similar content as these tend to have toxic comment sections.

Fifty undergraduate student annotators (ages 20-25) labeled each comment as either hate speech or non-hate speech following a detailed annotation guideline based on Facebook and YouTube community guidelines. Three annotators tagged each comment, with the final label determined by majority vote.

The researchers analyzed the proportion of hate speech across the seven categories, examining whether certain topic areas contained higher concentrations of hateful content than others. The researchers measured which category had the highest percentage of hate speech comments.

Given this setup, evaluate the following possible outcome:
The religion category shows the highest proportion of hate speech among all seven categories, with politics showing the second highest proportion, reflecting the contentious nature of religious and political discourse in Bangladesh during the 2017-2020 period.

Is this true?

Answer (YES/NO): NO